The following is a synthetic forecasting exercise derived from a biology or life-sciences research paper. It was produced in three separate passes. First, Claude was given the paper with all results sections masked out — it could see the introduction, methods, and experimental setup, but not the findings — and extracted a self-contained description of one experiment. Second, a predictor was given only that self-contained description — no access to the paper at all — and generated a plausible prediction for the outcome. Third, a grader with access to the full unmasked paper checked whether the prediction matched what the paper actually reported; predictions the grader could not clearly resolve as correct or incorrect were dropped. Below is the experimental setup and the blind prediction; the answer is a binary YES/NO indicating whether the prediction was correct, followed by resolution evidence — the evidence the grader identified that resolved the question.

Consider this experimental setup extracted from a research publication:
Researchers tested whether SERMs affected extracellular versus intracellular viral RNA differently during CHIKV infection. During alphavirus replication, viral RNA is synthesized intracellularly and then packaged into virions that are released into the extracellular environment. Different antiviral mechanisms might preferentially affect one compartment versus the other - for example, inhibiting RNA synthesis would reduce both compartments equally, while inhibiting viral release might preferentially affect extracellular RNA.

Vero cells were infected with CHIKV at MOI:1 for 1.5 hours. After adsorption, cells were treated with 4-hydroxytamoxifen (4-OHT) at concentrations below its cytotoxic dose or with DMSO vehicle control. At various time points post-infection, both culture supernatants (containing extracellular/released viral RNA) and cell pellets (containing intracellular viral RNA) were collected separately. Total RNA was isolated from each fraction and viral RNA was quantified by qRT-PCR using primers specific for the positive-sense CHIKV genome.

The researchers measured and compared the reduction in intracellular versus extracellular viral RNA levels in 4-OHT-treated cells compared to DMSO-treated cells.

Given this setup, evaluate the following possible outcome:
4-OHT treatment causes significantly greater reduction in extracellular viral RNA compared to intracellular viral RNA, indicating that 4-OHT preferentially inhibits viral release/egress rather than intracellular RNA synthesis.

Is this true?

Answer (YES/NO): NO